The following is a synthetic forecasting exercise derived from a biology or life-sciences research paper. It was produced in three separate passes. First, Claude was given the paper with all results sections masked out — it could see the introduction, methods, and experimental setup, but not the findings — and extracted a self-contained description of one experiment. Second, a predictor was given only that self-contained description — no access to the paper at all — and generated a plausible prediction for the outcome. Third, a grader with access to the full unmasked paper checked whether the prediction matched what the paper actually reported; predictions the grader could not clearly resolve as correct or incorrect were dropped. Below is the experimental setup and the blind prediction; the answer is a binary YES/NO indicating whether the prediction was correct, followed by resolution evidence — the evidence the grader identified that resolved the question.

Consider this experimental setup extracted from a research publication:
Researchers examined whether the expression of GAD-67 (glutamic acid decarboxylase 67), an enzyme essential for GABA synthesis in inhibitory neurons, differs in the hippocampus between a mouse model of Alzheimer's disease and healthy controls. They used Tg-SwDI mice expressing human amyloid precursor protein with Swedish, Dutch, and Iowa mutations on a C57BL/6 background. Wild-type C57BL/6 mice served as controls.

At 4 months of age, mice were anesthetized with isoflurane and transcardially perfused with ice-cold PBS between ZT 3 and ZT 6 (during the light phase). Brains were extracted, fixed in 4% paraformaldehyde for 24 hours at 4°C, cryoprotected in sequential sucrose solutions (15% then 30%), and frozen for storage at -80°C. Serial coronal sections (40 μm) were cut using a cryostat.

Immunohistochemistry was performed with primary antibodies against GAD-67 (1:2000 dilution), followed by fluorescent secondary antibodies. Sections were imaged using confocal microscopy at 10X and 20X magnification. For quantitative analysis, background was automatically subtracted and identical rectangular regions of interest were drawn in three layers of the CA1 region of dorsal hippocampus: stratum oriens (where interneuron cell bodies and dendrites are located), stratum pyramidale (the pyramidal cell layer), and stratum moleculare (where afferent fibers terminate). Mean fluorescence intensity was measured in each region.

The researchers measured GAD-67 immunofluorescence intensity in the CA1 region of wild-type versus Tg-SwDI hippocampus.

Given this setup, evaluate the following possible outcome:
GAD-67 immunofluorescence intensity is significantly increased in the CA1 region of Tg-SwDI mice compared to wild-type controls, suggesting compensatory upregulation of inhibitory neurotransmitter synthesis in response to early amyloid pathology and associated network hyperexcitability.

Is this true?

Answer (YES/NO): NO